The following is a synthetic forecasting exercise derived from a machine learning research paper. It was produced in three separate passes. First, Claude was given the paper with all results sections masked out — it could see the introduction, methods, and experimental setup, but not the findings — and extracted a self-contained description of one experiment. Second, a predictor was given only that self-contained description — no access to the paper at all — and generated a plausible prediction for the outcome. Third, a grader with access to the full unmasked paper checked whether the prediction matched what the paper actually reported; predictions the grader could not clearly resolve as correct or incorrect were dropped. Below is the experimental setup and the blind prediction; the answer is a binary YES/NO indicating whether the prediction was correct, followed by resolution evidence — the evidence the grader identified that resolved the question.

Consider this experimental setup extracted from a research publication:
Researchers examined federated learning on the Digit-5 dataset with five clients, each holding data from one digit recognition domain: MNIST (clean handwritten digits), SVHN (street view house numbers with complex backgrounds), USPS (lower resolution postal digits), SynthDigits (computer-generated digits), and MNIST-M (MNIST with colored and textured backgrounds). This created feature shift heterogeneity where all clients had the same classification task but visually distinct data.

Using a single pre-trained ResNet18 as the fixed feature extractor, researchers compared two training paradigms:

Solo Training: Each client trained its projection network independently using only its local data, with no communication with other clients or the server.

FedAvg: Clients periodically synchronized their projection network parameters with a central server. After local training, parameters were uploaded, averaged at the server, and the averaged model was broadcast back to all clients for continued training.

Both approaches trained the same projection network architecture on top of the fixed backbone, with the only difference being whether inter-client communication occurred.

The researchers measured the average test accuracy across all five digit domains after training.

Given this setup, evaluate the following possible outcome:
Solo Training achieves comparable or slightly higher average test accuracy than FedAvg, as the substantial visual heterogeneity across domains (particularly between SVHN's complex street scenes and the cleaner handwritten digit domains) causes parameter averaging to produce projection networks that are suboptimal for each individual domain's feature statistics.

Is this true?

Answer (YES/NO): NO